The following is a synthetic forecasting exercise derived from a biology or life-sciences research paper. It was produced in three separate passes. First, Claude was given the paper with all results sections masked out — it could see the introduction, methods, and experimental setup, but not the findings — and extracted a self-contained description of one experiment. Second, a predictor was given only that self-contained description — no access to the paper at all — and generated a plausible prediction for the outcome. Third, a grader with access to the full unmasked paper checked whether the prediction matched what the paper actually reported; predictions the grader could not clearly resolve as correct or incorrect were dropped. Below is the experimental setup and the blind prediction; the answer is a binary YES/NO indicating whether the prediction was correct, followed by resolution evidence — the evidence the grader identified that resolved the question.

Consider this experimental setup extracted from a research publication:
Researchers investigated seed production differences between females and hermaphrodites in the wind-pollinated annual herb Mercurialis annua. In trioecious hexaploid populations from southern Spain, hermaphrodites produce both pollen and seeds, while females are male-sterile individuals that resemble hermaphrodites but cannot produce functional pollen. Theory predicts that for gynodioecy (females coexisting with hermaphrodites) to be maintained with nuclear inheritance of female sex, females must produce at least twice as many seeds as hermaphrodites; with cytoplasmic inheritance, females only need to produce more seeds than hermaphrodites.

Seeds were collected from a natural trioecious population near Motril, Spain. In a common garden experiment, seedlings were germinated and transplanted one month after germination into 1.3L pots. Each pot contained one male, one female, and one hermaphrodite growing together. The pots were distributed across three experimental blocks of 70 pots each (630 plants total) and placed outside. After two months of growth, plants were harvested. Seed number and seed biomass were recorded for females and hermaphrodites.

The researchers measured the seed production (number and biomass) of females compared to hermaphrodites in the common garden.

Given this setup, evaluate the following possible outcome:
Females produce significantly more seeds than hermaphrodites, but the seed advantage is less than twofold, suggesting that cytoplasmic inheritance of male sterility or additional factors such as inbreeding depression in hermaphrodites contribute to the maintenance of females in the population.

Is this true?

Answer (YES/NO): NO